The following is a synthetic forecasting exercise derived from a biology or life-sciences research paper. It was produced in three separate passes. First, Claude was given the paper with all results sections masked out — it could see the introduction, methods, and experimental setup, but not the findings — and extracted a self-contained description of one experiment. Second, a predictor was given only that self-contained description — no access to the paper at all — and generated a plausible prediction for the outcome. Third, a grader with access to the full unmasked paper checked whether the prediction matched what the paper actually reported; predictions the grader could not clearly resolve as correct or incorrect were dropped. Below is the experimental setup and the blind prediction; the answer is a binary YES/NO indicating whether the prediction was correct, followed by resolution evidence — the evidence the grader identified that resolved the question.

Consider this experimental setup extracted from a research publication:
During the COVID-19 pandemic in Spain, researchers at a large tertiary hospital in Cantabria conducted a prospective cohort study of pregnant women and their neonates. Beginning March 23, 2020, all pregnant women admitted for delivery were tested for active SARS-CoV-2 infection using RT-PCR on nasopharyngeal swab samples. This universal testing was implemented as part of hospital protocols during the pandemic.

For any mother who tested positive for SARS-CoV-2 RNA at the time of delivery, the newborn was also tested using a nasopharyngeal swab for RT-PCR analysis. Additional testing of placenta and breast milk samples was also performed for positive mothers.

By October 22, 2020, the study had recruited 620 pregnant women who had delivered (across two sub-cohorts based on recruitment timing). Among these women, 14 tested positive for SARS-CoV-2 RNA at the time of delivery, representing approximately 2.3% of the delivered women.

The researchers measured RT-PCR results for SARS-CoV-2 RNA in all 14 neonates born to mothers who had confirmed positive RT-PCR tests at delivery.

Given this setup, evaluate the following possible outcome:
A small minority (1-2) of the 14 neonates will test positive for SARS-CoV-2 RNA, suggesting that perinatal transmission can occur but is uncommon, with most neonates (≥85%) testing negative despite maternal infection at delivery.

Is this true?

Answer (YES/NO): NO